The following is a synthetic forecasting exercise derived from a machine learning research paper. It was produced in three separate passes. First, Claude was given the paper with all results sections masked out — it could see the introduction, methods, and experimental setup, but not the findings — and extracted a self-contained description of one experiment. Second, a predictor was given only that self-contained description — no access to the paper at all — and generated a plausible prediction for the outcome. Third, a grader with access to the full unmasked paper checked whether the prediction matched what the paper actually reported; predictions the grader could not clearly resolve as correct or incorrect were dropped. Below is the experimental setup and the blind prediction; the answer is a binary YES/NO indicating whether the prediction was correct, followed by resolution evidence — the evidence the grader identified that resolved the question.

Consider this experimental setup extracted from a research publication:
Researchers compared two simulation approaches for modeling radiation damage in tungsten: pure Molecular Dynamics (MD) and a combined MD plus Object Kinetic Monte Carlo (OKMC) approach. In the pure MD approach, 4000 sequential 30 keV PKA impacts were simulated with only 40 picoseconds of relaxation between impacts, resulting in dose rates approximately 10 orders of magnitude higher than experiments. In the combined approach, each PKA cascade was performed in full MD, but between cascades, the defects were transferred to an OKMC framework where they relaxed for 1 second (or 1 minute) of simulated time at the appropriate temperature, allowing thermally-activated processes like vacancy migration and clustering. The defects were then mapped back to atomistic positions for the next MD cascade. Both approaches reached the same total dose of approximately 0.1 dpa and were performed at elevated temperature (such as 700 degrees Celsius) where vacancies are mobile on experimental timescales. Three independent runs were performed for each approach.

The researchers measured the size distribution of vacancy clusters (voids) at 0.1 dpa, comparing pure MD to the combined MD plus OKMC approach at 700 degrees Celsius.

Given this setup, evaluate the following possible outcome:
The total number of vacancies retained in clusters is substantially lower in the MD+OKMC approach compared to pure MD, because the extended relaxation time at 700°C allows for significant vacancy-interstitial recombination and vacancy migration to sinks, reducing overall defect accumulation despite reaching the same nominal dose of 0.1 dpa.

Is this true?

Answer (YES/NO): NO